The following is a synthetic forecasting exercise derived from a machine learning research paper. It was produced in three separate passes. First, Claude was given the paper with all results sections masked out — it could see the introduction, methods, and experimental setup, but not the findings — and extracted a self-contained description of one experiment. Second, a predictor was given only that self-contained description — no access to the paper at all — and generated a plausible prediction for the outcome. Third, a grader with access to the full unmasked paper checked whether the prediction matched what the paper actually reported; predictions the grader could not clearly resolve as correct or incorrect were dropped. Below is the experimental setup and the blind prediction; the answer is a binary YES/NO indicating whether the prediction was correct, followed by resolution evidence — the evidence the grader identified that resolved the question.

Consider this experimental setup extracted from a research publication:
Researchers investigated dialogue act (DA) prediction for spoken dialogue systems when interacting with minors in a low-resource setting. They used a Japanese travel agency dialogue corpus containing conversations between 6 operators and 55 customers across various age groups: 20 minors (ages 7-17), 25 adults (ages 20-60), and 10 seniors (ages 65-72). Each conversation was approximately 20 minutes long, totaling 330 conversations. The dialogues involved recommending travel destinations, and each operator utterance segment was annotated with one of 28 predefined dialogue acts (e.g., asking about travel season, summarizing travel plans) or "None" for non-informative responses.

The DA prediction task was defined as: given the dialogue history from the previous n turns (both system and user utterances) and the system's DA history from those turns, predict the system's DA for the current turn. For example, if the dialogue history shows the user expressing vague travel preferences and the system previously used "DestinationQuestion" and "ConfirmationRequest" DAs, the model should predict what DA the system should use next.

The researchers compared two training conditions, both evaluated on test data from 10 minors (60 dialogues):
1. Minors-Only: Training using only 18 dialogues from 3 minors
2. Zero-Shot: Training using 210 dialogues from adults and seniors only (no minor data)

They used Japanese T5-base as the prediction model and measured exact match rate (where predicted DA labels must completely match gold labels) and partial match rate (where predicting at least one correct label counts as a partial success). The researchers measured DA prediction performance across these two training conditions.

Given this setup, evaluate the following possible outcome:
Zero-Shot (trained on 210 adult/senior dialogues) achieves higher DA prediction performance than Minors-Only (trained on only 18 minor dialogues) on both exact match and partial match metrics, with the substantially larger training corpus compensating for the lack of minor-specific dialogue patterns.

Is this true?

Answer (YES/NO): YES